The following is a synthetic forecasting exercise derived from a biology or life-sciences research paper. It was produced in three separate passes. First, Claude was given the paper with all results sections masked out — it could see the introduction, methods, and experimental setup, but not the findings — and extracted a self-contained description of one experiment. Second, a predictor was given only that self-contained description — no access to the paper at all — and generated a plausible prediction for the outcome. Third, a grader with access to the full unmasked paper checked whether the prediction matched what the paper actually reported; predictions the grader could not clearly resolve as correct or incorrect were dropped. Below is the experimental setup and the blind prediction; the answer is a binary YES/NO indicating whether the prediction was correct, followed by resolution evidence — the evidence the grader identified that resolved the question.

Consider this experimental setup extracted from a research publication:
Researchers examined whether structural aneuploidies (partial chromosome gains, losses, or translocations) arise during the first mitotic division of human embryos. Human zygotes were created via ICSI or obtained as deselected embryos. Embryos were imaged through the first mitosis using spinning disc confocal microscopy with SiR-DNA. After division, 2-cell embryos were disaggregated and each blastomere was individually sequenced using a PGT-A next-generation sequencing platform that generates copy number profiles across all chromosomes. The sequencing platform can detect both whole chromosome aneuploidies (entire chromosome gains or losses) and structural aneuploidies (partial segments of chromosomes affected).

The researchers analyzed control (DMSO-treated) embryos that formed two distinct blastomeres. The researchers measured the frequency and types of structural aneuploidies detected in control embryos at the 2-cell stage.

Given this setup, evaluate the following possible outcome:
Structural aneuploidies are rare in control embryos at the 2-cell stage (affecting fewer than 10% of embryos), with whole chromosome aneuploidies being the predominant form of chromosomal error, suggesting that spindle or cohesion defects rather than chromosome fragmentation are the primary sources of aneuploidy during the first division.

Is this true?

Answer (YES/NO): NO